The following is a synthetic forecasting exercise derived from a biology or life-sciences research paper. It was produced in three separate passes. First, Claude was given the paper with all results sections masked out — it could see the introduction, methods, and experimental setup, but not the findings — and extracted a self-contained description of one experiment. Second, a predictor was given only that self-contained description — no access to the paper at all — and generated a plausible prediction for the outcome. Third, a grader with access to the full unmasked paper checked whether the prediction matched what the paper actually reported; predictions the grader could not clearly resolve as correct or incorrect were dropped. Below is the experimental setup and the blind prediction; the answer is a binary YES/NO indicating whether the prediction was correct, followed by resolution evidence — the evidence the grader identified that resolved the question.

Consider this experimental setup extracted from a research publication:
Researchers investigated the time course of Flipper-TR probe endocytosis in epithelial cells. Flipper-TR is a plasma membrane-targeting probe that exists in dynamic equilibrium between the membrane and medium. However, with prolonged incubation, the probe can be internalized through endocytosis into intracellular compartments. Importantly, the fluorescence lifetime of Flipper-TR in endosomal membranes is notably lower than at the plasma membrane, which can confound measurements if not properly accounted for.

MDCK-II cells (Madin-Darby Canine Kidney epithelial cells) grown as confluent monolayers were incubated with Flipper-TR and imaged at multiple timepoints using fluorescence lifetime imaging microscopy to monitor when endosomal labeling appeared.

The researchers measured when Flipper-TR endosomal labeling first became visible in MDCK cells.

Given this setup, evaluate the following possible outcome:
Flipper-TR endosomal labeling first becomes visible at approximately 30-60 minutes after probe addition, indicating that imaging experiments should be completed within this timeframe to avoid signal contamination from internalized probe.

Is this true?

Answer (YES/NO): NO